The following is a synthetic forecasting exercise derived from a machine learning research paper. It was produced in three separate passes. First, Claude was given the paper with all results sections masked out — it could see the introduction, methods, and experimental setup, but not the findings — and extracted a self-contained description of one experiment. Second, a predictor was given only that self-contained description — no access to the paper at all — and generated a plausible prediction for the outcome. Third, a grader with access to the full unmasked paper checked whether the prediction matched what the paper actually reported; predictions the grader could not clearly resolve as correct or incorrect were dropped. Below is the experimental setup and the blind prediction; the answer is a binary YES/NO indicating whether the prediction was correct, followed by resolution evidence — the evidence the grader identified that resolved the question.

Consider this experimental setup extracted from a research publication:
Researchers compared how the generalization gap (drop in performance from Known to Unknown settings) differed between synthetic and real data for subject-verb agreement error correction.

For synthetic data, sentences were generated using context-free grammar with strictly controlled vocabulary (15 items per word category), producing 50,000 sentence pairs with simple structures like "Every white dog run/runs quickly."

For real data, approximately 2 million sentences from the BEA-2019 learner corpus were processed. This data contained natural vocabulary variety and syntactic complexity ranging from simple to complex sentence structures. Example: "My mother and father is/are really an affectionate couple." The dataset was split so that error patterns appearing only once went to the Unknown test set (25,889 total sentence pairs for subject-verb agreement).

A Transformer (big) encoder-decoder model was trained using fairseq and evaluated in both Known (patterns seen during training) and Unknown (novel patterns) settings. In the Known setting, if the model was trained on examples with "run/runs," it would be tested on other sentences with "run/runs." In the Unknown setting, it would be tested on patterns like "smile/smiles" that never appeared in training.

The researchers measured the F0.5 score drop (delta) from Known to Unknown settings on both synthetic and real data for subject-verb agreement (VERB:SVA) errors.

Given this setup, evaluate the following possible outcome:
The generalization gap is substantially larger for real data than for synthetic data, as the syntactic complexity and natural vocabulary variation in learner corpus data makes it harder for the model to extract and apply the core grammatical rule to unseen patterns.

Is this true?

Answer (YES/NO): YES